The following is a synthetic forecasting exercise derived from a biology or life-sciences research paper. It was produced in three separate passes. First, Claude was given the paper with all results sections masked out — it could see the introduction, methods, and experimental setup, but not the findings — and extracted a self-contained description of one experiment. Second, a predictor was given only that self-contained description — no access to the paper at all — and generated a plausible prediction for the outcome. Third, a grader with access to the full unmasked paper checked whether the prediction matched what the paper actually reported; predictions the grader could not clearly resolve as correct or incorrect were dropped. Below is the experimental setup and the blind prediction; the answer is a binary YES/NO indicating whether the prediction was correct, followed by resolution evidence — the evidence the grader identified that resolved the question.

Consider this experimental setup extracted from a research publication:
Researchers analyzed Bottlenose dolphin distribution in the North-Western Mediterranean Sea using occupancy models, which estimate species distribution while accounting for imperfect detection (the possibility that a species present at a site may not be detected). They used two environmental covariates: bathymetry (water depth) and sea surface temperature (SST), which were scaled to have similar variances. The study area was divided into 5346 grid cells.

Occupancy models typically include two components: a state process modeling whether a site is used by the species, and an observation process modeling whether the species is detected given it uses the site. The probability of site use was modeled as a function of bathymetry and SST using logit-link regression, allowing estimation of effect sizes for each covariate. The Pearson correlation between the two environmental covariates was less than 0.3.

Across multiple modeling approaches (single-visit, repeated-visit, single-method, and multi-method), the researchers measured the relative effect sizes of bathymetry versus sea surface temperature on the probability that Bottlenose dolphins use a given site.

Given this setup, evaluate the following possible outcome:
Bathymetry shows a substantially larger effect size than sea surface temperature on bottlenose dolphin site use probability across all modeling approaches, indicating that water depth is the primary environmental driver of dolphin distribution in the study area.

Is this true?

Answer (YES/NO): YES